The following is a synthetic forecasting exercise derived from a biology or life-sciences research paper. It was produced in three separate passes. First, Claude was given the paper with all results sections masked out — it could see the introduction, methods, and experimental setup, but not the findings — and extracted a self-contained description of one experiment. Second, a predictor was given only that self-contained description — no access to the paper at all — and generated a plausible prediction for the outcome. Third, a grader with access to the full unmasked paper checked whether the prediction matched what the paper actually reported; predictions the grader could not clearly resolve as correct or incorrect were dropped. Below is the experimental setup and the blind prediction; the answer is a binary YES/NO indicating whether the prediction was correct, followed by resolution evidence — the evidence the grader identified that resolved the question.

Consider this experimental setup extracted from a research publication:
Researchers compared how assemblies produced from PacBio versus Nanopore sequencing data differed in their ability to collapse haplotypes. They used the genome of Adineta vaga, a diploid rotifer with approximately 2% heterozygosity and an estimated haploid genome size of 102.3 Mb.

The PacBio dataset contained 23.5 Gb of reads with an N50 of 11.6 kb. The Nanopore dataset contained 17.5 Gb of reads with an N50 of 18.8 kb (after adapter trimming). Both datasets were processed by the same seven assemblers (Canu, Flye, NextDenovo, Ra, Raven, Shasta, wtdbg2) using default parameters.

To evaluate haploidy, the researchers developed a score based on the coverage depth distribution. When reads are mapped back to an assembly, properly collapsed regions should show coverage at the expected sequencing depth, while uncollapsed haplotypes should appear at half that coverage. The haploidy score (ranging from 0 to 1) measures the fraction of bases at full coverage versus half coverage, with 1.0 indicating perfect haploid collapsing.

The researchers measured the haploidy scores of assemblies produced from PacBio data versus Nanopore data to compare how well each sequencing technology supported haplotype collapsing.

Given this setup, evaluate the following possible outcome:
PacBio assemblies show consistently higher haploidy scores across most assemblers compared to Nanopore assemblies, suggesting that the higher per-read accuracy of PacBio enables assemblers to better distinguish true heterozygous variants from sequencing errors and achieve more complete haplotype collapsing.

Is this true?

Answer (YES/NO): NO